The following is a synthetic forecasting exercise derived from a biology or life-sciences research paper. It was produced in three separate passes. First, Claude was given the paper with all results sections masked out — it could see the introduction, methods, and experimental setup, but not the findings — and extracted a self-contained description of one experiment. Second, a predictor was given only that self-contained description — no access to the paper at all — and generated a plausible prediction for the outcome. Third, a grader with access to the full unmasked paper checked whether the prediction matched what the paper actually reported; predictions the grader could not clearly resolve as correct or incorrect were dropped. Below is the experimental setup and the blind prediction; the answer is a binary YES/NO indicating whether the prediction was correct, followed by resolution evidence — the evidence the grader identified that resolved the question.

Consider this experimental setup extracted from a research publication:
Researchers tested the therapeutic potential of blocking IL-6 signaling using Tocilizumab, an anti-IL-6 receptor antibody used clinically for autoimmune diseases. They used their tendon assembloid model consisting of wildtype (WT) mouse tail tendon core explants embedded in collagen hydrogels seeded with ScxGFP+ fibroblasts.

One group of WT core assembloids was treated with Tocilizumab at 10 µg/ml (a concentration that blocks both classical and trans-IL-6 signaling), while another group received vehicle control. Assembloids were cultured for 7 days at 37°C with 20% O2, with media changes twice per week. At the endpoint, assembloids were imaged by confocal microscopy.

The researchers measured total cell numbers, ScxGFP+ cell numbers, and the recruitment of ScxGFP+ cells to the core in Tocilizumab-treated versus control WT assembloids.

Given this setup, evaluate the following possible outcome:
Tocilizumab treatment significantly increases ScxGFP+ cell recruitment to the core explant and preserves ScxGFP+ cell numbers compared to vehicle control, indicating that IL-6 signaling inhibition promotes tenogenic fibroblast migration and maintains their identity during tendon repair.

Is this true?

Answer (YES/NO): NO